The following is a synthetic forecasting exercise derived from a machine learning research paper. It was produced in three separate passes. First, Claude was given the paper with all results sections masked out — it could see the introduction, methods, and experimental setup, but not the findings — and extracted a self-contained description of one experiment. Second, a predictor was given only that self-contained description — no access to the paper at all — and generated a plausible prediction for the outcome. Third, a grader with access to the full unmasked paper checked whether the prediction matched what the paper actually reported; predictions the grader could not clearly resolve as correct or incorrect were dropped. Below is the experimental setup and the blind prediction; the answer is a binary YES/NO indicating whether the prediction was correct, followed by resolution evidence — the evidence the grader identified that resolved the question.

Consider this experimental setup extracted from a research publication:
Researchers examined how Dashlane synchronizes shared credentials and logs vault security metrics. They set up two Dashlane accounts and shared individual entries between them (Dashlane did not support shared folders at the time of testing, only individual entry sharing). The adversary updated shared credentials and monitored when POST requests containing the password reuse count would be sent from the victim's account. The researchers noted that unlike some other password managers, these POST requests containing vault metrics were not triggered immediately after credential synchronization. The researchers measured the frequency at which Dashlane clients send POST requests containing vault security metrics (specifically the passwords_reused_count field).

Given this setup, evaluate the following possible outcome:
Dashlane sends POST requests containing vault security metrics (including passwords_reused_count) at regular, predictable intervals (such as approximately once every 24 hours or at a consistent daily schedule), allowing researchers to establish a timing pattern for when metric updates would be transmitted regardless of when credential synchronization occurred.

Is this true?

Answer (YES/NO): YES